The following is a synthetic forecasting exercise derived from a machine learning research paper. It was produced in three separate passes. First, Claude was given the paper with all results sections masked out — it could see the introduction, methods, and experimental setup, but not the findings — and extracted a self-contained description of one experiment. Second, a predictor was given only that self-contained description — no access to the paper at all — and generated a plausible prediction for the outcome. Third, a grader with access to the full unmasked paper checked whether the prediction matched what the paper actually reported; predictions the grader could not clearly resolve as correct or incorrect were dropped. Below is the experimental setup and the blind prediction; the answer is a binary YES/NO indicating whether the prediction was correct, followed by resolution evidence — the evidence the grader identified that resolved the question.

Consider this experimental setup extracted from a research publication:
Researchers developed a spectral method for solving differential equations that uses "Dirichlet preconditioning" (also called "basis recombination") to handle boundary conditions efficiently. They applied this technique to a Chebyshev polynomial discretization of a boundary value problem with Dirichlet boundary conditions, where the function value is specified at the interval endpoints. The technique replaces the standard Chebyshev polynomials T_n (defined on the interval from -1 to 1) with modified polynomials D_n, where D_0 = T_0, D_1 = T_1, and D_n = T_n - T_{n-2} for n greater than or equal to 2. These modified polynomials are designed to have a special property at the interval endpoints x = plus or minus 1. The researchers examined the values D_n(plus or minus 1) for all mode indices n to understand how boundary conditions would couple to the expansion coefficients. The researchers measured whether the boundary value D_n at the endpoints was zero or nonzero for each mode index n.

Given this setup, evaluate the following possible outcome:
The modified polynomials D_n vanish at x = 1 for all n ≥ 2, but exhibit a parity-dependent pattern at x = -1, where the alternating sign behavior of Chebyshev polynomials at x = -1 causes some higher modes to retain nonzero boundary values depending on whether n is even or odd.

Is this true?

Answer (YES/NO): NO